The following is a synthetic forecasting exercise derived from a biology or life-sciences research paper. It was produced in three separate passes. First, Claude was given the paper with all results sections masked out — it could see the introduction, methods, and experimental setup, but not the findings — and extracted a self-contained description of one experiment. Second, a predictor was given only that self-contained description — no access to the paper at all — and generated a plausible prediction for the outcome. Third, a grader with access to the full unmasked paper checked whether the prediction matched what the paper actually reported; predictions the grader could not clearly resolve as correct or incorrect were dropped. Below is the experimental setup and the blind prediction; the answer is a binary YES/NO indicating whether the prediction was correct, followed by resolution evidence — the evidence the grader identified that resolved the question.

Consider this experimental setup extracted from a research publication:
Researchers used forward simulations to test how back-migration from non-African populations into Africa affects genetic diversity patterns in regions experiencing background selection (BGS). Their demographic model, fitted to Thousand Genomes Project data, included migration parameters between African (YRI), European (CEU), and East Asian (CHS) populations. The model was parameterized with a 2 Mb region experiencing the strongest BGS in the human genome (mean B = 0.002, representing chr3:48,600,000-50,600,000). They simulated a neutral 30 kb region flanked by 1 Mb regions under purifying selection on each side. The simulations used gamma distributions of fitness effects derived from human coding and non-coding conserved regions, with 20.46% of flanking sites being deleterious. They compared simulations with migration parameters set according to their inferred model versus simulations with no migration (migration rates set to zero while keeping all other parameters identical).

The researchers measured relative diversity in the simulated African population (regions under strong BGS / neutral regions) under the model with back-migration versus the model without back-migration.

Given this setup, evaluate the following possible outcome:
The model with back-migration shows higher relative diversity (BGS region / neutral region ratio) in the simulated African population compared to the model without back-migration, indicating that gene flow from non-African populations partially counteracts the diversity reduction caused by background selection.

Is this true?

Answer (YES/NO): NO